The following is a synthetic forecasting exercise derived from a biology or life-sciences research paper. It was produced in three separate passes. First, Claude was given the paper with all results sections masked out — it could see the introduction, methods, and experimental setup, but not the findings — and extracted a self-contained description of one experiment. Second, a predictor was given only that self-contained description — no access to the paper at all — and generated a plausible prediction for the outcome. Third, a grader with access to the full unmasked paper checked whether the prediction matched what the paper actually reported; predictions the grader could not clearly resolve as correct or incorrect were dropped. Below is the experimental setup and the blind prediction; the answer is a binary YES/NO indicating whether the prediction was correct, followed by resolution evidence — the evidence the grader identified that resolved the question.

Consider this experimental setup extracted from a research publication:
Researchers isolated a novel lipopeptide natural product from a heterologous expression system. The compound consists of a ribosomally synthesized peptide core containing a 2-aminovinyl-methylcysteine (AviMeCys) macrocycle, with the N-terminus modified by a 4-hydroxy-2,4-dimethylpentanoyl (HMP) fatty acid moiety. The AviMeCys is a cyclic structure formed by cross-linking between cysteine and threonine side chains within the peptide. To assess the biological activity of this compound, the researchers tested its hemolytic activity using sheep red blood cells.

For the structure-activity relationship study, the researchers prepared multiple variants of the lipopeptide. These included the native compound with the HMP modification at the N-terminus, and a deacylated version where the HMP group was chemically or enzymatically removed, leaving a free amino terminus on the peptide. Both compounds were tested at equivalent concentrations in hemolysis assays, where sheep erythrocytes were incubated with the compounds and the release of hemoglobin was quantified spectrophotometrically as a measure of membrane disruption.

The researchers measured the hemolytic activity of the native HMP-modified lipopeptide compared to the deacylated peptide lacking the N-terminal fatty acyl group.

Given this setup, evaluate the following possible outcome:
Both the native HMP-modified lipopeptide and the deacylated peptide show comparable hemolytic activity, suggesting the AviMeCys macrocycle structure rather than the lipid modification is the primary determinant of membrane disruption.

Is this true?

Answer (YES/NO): NO